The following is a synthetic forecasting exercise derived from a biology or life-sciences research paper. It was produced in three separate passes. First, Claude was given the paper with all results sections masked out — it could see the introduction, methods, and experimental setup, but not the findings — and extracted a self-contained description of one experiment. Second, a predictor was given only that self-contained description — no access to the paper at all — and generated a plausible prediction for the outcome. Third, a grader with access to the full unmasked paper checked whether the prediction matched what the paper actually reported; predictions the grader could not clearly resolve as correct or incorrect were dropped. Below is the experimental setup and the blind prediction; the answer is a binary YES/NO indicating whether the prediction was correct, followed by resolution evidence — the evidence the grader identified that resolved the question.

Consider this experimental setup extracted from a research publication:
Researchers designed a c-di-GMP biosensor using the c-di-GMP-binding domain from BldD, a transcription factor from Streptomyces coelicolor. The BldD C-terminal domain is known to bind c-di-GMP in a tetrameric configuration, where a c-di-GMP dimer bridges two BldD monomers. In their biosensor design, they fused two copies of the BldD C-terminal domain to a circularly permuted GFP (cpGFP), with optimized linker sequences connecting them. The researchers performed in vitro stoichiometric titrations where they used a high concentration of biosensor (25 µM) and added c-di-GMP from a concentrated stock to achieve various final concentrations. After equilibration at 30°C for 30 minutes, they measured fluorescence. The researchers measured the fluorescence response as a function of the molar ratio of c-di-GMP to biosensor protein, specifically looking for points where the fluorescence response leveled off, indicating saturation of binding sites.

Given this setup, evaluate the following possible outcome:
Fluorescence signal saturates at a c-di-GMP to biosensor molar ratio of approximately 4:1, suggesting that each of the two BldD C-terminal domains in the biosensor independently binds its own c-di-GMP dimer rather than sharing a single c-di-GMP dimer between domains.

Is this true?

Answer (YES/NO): NO